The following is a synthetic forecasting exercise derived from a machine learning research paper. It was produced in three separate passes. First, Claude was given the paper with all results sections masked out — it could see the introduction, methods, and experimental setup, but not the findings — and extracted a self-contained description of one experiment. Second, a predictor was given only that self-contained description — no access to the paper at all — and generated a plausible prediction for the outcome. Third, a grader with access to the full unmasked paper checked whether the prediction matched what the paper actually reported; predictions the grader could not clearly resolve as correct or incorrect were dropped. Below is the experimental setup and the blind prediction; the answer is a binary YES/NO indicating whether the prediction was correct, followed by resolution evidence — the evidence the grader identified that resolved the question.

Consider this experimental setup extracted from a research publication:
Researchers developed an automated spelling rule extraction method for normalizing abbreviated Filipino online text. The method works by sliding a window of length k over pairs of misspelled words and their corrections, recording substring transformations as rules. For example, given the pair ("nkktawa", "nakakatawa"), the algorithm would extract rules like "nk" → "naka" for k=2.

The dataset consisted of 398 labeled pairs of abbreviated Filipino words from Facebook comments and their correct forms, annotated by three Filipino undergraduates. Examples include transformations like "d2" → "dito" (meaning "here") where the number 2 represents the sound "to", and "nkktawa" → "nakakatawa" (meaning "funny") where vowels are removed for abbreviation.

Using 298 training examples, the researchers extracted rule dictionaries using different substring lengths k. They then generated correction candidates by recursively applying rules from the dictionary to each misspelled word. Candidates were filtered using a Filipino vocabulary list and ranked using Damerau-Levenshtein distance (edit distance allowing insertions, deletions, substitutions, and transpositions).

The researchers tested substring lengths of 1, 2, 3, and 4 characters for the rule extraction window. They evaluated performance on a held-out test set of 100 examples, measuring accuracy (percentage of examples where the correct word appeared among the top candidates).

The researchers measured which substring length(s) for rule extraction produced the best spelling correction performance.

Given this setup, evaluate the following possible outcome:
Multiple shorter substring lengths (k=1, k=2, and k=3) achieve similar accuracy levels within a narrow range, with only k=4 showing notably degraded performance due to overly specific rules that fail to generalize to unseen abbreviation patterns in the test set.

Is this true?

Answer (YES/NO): NO